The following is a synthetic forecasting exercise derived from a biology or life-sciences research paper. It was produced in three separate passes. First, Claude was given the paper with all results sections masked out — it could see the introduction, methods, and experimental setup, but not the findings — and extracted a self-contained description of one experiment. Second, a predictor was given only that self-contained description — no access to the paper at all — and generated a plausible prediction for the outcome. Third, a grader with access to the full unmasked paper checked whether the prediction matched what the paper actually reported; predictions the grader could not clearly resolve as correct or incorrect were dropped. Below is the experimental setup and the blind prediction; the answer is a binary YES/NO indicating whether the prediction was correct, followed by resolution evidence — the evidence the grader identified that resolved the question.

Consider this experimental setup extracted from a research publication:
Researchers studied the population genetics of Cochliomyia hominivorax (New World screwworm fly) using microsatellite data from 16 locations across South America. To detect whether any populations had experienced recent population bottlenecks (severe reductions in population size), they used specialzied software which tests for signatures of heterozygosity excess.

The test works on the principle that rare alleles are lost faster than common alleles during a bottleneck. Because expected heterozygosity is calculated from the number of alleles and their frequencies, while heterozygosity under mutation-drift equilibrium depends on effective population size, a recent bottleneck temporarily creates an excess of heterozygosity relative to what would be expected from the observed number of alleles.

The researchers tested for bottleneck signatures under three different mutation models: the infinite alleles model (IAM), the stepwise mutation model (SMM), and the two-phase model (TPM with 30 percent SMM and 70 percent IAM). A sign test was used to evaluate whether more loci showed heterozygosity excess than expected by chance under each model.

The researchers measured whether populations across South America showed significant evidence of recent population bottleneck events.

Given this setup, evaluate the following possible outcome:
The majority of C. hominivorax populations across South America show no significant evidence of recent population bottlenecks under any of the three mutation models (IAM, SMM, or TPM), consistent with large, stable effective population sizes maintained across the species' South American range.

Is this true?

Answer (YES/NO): NO